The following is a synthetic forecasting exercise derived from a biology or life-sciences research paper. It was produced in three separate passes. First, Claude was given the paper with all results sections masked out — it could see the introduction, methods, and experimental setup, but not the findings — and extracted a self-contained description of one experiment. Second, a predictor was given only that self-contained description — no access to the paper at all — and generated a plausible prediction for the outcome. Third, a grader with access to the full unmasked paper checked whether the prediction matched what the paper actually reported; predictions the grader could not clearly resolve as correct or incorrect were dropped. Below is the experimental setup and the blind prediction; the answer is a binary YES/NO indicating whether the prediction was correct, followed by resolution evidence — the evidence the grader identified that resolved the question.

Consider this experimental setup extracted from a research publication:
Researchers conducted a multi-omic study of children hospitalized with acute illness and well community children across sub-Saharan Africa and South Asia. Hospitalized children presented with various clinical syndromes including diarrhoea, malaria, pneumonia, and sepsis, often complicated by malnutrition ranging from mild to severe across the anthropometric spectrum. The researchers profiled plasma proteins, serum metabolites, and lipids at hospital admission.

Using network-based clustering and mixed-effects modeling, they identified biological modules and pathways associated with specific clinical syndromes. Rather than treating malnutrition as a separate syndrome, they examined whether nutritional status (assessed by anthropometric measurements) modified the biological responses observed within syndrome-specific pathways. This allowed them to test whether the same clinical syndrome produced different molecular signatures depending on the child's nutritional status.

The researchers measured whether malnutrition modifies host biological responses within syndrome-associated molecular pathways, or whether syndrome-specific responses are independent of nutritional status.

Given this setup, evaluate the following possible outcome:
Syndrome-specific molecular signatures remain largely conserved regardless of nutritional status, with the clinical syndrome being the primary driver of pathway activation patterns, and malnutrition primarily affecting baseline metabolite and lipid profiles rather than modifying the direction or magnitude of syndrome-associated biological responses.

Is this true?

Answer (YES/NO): NO